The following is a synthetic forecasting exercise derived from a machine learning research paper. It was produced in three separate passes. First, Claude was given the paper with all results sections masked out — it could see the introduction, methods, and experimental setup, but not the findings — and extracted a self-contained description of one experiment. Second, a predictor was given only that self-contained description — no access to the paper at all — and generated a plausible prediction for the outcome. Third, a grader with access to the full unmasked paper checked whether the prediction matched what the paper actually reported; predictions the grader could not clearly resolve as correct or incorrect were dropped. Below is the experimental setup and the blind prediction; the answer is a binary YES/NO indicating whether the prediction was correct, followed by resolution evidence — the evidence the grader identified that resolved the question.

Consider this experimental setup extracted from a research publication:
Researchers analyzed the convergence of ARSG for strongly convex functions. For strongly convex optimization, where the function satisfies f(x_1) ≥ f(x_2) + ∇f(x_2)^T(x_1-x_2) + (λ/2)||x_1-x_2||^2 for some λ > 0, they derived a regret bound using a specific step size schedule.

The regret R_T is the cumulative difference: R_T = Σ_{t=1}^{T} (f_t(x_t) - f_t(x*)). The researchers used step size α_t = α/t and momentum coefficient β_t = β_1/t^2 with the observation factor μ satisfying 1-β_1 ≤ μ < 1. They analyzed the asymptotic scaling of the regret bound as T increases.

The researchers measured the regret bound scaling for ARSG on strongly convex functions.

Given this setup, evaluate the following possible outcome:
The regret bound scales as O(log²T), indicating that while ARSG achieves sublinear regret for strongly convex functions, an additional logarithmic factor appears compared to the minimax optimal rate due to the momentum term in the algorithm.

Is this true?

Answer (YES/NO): NO